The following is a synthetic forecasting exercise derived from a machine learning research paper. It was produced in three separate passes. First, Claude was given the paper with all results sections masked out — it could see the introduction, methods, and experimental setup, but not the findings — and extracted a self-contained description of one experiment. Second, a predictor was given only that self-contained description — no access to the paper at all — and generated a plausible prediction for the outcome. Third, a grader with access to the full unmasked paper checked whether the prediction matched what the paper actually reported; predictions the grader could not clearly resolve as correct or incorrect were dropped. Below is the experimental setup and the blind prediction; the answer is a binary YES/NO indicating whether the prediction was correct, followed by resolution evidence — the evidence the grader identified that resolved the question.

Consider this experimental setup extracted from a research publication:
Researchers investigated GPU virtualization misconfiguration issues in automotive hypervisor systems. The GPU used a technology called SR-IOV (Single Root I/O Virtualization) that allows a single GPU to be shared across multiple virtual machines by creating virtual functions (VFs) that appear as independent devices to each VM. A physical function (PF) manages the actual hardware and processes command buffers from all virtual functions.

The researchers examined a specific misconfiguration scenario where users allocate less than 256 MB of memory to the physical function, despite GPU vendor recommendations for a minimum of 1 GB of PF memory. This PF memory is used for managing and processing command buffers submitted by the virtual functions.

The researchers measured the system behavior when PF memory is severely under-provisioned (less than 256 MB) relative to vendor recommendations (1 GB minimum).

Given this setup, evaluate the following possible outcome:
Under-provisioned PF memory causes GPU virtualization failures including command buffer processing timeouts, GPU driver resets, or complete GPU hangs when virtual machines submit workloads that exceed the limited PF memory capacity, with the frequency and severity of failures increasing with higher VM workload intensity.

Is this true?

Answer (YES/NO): NO